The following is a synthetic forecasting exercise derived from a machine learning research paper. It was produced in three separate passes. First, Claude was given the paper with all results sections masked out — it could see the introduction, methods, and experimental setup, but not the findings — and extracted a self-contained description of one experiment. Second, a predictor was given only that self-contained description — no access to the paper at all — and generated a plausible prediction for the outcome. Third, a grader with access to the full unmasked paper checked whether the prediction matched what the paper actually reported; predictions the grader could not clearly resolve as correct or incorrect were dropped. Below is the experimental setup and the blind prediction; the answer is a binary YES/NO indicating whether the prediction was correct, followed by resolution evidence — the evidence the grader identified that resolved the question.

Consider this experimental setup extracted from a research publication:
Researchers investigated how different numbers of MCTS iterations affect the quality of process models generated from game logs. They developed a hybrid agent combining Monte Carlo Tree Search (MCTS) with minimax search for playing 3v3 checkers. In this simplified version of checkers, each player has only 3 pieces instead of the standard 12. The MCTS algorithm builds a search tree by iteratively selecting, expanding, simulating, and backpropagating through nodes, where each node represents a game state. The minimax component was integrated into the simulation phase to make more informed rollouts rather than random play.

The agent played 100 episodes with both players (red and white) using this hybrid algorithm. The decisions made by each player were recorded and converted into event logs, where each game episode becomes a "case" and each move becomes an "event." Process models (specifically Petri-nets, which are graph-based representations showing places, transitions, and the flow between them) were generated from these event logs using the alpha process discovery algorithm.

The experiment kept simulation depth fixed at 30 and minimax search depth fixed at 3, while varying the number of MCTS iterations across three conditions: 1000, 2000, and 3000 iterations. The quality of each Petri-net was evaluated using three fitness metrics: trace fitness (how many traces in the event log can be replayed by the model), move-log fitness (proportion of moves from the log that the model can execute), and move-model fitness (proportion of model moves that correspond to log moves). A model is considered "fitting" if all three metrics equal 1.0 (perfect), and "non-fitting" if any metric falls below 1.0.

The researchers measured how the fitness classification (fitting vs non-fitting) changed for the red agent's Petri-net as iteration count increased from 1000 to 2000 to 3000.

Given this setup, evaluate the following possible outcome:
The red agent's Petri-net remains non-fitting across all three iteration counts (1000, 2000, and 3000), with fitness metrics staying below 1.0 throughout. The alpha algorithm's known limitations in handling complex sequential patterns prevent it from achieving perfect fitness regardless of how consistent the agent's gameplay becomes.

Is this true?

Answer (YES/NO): NO